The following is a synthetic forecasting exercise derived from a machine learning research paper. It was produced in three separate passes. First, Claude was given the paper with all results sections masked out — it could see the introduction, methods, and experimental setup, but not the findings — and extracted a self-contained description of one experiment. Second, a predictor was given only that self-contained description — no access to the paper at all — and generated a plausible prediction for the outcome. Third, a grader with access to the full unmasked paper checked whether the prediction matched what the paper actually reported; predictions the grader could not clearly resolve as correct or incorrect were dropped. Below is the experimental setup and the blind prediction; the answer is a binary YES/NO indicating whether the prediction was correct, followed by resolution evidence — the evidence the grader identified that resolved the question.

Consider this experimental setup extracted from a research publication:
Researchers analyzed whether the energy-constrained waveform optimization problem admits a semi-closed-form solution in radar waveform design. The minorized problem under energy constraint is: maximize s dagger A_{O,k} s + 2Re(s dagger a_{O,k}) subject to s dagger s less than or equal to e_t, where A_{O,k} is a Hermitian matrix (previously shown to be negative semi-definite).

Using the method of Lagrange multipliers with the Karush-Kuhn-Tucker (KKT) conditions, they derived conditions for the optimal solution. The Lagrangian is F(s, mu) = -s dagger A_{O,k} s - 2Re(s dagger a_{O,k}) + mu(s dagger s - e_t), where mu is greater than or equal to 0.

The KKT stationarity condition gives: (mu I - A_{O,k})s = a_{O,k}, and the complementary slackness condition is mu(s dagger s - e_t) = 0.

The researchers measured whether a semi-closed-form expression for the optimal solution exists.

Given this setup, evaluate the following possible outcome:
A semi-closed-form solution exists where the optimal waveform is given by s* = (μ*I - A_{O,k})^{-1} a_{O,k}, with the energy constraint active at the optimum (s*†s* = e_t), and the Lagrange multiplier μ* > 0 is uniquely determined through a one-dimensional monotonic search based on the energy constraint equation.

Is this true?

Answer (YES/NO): NO